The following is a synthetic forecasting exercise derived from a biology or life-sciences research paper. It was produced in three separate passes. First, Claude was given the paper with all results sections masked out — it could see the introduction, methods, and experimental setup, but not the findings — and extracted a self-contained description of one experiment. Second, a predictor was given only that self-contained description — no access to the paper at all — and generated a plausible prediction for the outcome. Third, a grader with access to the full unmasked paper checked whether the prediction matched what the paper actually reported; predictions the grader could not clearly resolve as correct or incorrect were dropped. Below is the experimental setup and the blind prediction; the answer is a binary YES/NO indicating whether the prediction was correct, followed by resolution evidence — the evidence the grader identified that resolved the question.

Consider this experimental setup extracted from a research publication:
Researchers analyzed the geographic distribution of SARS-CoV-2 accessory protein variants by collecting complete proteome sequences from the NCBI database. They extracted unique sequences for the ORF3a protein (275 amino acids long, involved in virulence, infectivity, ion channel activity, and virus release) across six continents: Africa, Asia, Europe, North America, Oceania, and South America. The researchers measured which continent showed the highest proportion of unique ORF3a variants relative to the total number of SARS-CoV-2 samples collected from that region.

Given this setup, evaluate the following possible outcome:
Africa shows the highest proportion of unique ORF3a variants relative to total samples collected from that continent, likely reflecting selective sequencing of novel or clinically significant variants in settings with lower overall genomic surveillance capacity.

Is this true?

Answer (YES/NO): NO